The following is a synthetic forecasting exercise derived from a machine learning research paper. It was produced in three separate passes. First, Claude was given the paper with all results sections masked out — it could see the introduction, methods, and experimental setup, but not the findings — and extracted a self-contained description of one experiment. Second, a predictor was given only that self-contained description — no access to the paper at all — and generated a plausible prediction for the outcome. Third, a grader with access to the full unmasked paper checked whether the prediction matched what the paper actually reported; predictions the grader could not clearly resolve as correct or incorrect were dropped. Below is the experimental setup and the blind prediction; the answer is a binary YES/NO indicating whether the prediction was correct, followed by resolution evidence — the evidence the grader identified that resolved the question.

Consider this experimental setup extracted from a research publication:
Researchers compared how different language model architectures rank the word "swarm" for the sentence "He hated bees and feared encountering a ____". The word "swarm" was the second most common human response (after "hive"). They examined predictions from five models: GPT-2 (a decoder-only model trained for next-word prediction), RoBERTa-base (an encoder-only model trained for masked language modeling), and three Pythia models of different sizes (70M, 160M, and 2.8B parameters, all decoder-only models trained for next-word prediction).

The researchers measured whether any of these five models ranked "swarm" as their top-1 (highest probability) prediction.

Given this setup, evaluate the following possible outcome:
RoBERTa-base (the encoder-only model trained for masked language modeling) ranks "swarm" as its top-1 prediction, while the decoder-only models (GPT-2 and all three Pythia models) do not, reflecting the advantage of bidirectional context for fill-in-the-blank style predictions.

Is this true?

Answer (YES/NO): NO